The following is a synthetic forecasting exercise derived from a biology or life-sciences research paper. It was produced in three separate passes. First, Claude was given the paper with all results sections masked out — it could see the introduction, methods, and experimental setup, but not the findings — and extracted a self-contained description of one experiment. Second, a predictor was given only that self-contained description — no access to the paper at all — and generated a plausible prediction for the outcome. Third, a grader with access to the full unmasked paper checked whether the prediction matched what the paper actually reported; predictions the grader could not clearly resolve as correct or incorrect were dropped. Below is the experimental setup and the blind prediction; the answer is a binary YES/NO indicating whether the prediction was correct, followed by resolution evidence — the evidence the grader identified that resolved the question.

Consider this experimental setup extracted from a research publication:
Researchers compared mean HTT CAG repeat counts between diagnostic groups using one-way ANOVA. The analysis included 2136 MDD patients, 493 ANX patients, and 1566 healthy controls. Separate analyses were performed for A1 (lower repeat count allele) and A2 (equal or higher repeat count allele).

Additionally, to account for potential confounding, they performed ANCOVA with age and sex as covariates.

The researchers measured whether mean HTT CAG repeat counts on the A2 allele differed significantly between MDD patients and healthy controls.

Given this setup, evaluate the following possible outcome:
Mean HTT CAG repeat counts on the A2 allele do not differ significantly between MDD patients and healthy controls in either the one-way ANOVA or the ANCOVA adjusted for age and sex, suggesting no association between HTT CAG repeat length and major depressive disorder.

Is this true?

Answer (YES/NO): YES